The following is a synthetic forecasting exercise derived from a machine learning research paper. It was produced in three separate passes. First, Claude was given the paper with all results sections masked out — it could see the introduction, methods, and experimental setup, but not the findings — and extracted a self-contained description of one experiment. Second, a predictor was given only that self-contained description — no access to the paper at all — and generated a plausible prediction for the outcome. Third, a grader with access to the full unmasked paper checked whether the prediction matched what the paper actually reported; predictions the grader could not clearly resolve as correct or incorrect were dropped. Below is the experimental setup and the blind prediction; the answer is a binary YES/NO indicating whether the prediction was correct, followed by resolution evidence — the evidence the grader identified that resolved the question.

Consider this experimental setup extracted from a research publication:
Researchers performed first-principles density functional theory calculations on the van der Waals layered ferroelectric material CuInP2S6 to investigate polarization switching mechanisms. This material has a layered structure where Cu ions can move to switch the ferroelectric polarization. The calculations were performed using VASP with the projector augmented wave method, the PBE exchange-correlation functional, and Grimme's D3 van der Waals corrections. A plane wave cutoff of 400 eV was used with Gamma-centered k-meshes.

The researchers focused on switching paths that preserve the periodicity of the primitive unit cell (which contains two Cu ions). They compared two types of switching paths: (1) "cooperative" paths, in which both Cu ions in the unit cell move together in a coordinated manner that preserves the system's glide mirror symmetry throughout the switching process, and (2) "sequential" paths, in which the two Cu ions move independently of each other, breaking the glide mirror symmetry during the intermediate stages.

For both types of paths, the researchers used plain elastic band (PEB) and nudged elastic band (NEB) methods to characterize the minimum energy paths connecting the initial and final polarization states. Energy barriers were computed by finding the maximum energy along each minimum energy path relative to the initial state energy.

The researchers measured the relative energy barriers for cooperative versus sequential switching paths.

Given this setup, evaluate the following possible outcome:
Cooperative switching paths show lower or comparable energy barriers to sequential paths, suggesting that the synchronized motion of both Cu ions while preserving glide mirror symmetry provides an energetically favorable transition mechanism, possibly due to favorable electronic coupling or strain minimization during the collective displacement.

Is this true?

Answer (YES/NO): NO